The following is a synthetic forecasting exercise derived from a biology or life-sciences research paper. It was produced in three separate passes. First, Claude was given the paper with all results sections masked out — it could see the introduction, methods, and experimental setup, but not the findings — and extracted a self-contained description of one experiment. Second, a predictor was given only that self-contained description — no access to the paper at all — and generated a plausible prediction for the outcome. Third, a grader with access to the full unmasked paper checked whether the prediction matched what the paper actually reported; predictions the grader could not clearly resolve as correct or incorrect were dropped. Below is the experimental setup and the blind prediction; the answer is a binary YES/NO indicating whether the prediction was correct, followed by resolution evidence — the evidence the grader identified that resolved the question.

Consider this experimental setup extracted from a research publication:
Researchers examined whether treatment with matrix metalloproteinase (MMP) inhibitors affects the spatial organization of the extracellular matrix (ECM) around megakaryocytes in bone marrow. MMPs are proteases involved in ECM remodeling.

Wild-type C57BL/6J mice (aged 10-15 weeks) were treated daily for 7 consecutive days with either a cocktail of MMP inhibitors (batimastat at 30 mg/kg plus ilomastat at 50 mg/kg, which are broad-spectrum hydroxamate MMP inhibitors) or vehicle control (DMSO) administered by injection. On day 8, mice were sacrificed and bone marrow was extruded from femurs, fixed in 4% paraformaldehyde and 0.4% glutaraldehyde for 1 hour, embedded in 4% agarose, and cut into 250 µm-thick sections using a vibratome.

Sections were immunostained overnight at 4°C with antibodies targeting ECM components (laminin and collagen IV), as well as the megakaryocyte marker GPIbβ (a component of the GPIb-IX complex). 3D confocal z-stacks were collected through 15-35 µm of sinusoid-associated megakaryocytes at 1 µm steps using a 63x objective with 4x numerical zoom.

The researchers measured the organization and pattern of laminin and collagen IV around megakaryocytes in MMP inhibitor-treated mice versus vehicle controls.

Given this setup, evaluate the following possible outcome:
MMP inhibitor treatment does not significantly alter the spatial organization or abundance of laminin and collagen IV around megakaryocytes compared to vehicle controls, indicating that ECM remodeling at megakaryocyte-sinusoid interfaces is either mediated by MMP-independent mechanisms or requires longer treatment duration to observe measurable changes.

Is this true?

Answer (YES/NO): NO